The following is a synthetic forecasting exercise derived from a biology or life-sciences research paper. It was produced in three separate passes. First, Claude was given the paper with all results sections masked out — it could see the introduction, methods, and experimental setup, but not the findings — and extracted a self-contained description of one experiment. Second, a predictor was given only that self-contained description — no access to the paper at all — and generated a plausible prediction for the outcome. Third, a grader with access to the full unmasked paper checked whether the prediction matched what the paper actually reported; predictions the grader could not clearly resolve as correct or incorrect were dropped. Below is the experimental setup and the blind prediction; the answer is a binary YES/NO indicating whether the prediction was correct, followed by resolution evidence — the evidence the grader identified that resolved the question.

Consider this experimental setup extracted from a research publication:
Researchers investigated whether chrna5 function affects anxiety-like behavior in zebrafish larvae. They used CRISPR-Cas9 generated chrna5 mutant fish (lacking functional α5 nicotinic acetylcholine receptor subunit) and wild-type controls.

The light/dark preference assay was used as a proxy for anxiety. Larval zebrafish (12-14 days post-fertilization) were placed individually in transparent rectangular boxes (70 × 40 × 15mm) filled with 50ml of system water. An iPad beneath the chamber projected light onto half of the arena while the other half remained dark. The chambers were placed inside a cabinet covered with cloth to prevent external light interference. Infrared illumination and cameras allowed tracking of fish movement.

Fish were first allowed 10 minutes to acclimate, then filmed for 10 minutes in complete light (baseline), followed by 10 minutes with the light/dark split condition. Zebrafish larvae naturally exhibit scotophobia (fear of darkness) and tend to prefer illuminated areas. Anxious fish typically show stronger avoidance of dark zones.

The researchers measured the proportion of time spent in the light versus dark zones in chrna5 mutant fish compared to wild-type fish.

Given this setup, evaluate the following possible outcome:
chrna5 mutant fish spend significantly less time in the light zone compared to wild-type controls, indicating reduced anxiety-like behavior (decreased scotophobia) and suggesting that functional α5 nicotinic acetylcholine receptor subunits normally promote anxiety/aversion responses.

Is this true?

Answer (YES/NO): NO